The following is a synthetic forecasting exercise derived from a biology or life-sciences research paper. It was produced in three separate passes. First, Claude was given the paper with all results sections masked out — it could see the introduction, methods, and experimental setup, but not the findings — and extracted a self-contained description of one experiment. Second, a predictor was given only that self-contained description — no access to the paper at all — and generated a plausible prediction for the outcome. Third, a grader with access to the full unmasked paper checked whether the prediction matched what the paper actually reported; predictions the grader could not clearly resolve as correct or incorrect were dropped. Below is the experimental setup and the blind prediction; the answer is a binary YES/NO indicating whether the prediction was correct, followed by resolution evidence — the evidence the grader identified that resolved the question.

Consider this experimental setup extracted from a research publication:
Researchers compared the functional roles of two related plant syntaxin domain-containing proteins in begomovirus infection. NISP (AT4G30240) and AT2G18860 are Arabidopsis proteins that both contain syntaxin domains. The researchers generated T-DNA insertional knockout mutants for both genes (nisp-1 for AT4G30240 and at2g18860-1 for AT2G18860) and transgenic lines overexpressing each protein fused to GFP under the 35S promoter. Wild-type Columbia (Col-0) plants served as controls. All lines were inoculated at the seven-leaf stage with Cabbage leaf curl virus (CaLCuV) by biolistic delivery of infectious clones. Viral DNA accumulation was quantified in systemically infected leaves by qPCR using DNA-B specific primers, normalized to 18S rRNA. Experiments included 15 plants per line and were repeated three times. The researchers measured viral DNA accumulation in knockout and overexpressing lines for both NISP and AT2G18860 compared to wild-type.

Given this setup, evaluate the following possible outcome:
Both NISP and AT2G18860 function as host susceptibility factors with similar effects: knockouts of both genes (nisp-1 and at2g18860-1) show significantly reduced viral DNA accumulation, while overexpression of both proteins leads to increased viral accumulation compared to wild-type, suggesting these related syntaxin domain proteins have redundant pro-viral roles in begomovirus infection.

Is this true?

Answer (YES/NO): NO